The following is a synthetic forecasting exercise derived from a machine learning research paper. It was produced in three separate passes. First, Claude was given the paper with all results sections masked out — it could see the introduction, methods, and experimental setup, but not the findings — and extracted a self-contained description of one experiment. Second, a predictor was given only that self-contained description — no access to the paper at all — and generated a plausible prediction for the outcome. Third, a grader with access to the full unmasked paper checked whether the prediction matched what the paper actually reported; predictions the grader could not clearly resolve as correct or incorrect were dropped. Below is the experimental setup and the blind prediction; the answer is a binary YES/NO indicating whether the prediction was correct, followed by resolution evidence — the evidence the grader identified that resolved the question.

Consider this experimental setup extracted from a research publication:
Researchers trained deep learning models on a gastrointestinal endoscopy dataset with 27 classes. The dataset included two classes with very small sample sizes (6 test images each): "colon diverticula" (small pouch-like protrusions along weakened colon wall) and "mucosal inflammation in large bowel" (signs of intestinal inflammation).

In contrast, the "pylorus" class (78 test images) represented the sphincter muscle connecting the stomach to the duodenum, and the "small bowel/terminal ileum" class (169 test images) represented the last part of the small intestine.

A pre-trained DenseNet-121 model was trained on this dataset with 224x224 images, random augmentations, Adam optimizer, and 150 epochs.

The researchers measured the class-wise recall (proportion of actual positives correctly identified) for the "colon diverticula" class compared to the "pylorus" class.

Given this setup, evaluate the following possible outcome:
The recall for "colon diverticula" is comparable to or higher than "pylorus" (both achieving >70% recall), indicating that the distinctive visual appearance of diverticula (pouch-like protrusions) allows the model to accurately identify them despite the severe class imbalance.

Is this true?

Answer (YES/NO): NO